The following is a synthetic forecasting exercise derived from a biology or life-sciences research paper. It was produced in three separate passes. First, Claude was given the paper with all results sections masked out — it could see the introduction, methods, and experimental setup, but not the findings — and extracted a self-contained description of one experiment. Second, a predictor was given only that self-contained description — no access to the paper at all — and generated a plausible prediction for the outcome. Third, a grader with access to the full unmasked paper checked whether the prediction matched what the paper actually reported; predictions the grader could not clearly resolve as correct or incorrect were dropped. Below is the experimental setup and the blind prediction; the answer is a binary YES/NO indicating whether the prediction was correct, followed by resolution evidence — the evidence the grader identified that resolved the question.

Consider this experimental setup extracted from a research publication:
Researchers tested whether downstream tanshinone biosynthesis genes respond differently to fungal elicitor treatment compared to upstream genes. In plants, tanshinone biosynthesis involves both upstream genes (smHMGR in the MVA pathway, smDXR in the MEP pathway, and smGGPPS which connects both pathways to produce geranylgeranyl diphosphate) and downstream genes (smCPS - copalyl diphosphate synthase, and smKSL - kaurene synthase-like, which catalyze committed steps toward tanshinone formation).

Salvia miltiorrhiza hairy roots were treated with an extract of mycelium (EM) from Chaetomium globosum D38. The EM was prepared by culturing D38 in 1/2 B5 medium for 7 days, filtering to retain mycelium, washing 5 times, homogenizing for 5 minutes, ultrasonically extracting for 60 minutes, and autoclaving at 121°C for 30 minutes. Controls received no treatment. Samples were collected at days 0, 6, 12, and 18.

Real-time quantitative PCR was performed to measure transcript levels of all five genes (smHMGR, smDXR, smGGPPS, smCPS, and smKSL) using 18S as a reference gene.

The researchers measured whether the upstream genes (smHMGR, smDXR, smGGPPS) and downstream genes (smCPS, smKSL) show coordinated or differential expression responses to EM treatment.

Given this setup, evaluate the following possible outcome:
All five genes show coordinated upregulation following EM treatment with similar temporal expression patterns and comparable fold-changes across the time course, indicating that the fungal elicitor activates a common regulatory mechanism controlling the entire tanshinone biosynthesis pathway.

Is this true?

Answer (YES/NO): NO